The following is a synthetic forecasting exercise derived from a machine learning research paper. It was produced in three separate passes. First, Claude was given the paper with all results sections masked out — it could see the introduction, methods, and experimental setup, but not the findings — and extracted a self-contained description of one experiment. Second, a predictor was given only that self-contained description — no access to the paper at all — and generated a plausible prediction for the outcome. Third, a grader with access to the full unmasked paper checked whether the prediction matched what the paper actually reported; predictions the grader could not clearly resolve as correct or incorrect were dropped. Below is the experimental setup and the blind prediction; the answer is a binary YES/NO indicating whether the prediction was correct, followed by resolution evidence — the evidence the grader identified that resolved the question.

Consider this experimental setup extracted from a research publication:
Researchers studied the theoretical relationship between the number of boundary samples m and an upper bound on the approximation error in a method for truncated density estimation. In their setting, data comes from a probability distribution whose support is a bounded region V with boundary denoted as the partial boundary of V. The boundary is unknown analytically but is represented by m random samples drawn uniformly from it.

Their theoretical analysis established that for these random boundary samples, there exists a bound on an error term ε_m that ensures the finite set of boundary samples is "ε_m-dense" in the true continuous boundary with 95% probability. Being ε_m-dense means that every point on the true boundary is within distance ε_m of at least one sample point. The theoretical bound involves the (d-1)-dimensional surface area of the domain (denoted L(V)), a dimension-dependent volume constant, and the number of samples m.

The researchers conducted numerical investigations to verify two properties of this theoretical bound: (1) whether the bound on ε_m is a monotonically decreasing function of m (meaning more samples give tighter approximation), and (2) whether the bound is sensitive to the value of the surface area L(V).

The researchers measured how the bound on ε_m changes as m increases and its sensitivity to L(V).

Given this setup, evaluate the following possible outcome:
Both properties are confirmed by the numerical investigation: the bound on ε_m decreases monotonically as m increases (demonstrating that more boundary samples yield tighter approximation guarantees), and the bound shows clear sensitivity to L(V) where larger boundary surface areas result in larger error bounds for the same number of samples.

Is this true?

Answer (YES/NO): NO